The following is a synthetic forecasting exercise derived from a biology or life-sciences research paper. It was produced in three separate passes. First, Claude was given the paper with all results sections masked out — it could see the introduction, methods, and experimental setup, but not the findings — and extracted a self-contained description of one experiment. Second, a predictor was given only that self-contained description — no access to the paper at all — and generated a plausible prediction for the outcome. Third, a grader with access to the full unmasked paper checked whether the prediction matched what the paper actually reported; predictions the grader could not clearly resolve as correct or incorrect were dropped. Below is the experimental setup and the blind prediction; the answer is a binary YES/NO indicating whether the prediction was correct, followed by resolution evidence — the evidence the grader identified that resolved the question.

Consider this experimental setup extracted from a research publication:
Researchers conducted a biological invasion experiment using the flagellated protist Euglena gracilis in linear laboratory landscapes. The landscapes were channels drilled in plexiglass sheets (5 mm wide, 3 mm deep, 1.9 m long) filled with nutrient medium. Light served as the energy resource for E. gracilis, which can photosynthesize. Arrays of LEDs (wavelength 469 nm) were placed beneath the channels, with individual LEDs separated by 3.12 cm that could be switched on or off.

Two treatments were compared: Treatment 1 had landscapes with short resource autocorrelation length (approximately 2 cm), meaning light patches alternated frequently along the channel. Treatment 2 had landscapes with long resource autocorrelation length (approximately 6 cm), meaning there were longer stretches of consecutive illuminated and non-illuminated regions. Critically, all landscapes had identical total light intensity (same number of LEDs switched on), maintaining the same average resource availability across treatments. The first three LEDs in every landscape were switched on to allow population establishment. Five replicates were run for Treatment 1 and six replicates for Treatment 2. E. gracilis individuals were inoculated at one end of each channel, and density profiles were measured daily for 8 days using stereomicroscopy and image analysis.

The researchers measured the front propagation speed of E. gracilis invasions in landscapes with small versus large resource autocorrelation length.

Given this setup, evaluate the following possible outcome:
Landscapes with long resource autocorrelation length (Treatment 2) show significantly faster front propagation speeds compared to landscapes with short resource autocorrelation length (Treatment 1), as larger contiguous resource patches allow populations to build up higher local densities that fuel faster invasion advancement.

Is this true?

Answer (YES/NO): NO